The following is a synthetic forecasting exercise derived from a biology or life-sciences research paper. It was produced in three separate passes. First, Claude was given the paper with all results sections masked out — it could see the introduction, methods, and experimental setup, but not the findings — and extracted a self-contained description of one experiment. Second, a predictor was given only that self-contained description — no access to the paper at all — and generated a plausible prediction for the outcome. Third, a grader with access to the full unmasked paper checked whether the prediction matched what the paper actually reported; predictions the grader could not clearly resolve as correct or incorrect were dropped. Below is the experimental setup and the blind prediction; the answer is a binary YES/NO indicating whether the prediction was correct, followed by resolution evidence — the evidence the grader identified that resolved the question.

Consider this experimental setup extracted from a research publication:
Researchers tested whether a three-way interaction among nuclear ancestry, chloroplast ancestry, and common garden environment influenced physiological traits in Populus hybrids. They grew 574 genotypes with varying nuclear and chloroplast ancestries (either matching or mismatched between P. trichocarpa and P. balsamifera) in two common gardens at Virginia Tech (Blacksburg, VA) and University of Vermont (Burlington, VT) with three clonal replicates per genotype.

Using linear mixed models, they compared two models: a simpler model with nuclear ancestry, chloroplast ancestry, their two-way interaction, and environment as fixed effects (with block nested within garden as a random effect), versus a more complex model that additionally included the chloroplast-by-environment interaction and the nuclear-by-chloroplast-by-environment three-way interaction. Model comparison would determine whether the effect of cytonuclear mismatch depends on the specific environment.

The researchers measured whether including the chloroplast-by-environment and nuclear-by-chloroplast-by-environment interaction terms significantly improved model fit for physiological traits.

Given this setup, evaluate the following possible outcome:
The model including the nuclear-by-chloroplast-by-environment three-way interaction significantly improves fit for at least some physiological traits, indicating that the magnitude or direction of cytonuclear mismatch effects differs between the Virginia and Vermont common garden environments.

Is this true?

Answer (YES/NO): NO